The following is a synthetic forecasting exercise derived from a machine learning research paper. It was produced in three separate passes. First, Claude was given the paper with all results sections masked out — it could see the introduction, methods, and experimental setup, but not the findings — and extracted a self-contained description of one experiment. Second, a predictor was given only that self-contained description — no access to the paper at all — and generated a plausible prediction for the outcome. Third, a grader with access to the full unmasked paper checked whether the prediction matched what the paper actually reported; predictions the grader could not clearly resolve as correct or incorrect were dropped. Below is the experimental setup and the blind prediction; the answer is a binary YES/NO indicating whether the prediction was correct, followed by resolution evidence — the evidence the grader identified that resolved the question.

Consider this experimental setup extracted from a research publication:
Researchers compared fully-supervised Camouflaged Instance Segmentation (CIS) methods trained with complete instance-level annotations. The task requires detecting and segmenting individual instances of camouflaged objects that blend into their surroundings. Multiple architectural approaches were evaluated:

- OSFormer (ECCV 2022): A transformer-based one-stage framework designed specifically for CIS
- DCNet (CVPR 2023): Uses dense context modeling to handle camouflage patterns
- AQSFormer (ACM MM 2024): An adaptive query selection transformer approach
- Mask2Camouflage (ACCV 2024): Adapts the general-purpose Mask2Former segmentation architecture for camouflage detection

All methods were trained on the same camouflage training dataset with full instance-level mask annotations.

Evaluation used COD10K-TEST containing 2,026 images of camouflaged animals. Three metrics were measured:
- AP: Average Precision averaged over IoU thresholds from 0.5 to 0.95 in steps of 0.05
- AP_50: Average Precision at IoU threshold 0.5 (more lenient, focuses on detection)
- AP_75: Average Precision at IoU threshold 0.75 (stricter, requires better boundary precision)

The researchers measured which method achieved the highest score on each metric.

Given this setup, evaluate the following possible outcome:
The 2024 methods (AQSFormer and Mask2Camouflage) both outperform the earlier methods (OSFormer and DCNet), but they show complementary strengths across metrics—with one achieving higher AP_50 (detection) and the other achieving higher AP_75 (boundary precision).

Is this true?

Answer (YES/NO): YES